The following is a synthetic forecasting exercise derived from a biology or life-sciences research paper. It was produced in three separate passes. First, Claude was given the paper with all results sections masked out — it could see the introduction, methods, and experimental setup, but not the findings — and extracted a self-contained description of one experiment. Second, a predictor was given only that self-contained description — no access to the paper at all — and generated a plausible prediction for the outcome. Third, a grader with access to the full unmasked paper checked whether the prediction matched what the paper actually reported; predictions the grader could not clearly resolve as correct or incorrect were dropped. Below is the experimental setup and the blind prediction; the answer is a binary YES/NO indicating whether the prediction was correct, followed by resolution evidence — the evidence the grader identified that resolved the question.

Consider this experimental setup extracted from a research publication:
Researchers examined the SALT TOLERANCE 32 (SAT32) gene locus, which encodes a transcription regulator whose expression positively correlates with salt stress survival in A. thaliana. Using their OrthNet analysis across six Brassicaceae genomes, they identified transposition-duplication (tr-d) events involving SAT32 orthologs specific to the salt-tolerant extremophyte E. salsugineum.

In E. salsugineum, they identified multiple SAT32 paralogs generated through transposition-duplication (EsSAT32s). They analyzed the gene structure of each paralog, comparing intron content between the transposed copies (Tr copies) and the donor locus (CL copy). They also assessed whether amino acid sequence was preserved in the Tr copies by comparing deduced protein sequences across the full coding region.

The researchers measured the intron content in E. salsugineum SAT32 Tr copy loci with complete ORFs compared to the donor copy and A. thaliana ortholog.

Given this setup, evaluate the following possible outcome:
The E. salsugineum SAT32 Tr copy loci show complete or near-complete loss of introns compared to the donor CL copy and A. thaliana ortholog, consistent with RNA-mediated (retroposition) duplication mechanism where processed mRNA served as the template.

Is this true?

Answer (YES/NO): NO